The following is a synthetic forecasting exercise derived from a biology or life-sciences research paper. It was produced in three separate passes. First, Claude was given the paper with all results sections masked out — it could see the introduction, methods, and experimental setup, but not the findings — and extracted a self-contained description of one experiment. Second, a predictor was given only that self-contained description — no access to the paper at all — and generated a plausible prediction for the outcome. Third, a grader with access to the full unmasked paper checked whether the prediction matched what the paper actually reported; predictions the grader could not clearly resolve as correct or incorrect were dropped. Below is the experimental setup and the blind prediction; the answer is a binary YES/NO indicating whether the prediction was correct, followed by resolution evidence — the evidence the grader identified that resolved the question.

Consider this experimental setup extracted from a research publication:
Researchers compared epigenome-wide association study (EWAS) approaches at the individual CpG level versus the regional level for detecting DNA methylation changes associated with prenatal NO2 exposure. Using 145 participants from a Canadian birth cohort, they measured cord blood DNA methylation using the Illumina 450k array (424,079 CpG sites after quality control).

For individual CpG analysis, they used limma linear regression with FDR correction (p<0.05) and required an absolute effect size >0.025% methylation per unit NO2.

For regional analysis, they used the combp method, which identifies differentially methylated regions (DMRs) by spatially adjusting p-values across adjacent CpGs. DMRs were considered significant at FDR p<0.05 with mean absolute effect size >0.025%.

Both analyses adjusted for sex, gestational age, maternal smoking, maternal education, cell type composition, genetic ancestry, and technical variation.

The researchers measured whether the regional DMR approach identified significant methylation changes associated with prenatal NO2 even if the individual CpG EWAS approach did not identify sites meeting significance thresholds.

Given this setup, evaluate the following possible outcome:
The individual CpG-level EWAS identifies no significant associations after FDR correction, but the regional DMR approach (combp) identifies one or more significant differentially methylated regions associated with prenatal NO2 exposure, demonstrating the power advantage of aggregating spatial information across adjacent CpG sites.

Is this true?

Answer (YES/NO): YES